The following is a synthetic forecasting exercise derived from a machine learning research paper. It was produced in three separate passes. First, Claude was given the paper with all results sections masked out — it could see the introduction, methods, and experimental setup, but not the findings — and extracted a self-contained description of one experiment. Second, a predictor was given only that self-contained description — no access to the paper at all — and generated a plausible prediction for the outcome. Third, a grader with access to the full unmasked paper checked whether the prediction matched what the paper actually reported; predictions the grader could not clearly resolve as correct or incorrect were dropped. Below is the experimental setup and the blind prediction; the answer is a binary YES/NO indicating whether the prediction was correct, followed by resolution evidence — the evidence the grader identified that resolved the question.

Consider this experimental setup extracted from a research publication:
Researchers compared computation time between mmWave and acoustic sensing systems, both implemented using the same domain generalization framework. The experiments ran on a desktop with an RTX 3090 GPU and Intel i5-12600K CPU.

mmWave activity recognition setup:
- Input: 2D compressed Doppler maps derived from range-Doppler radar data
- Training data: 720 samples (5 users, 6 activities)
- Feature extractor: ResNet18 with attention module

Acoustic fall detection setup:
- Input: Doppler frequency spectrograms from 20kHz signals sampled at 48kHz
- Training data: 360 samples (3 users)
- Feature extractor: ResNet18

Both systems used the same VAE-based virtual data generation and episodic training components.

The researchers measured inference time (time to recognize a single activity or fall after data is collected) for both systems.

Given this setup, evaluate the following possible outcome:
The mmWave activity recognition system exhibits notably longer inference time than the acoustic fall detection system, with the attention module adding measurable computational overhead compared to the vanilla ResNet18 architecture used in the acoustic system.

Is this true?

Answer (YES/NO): NO